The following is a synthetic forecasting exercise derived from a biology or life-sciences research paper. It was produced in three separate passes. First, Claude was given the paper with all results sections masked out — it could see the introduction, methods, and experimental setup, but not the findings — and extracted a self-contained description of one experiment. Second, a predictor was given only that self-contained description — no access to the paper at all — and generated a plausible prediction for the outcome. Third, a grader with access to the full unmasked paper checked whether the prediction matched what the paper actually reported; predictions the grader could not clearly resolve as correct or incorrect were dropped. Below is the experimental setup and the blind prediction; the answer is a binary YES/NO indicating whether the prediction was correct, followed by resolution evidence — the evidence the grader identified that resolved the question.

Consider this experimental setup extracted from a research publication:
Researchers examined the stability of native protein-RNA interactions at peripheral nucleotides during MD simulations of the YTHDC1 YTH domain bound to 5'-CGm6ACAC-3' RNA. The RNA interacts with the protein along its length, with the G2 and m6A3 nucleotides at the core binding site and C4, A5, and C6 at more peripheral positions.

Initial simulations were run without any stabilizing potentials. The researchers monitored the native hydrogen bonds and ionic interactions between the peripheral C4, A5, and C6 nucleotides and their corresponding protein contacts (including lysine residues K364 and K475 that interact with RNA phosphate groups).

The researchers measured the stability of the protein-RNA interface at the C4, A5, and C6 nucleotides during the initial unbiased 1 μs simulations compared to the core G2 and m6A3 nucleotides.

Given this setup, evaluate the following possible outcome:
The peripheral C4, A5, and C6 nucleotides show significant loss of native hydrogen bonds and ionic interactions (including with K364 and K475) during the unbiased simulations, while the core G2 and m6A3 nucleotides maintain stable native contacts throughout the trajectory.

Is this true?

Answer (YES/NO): YES